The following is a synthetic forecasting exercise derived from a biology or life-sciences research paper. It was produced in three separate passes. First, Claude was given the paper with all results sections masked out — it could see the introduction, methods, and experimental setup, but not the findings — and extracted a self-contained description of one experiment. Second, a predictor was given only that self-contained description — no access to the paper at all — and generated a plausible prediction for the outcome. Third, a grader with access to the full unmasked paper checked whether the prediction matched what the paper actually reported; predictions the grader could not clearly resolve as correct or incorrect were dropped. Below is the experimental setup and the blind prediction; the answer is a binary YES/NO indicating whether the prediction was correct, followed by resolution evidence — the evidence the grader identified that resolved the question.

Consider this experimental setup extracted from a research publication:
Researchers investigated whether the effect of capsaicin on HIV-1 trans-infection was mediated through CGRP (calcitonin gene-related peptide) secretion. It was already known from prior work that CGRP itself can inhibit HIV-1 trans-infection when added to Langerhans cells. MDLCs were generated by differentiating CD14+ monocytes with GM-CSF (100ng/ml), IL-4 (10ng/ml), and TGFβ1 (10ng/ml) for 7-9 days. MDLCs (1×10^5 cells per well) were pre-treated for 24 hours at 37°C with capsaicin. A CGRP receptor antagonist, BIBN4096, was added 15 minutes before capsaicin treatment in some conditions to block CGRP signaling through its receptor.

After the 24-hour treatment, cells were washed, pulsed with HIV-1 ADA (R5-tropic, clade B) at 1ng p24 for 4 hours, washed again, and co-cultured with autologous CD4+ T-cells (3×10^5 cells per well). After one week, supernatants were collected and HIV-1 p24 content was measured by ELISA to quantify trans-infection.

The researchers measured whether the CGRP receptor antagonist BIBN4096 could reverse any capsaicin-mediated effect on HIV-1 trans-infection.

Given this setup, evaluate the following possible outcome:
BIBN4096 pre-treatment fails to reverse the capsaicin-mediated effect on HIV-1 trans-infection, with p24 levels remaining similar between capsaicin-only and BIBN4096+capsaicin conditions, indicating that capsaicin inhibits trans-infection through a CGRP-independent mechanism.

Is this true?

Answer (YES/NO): NO